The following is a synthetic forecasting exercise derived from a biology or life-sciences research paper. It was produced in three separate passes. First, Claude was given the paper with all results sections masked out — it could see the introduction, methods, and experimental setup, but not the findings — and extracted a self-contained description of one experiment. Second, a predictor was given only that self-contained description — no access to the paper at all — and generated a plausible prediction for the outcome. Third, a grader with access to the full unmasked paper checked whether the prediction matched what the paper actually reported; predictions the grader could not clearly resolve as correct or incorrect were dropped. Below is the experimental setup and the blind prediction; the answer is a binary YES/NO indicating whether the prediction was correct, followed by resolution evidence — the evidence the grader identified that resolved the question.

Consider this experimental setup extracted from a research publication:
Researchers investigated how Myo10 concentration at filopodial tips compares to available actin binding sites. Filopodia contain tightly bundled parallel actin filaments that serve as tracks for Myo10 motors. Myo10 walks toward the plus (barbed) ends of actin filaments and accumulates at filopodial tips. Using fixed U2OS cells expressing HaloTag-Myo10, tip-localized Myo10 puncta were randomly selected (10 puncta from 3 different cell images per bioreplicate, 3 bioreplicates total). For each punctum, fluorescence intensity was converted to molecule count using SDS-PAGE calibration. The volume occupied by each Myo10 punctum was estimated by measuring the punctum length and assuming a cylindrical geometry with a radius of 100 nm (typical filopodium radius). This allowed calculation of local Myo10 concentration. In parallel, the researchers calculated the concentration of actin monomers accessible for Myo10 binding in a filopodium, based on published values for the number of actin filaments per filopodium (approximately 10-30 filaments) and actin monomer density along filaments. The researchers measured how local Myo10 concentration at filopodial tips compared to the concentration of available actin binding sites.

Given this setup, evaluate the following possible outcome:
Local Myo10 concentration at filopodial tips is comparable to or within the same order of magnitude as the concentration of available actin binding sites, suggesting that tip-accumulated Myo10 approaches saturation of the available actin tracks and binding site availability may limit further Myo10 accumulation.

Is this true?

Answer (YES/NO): YES